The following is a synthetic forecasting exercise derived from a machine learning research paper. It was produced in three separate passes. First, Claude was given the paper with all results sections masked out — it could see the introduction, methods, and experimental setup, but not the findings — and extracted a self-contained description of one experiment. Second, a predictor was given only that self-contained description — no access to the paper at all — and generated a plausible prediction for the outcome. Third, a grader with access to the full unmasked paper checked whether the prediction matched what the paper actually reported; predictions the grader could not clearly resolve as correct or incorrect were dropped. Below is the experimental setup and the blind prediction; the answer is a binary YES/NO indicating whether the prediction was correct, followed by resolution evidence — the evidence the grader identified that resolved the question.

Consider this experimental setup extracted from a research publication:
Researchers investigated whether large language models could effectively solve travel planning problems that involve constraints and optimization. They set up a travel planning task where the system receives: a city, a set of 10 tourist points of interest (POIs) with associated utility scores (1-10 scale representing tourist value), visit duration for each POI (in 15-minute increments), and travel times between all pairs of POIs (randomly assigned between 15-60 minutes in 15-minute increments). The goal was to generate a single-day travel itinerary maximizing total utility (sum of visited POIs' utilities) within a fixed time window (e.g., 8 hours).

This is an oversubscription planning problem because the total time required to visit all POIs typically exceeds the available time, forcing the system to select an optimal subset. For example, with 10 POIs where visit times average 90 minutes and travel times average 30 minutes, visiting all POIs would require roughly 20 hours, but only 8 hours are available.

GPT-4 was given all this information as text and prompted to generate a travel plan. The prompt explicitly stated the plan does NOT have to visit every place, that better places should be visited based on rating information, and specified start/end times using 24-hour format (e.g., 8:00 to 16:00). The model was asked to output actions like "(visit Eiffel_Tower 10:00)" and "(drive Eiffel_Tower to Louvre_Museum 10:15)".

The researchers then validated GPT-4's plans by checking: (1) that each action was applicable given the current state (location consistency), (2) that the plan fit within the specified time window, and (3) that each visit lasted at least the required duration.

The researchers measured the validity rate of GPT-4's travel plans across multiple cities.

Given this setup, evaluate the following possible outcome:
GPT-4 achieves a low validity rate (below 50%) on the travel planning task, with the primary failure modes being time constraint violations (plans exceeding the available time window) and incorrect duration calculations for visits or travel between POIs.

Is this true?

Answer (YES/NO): NO